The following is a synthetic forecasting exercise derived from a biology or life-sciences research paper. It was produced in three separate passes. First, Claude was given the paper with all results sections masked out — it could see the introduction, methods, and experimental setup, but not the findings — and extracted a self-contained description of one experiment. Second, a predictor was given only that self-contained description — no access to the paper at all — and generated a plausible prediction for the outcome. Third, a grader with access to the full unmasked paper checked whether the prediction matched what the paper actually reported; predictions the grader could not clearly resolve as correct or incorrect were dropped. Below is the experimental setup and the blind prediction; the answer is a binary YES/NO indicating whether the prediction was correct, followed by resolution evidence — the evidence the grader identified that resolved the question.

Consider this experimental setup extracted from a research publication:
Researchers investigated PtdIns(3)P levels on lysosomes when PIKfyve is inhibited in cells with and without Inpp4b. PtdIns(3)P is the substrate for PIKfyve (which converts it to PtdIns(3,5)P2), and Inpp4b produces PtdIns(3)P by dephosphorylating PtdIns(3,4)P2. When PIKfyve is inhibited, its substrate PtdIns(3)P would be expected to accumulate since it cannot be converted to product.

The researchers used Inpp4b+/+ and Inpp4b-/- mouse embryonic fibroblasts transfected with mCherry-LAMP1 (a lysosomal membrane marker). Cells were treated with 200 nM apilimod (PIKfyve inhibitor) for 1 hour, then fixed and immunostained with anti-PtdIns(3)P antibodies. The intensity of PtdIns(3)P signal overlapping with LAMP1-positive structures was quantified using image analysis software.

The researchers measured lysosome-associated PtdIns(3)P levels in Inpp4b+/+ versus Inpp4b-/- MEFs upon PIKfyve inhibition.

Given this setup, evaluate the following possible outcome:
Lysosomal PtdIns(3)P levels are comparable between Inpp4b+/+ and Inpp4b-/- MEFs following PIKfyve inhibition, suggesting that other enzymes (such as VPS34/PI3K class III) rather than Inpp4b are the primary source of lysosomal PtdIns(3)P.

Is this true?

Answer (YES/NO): NO